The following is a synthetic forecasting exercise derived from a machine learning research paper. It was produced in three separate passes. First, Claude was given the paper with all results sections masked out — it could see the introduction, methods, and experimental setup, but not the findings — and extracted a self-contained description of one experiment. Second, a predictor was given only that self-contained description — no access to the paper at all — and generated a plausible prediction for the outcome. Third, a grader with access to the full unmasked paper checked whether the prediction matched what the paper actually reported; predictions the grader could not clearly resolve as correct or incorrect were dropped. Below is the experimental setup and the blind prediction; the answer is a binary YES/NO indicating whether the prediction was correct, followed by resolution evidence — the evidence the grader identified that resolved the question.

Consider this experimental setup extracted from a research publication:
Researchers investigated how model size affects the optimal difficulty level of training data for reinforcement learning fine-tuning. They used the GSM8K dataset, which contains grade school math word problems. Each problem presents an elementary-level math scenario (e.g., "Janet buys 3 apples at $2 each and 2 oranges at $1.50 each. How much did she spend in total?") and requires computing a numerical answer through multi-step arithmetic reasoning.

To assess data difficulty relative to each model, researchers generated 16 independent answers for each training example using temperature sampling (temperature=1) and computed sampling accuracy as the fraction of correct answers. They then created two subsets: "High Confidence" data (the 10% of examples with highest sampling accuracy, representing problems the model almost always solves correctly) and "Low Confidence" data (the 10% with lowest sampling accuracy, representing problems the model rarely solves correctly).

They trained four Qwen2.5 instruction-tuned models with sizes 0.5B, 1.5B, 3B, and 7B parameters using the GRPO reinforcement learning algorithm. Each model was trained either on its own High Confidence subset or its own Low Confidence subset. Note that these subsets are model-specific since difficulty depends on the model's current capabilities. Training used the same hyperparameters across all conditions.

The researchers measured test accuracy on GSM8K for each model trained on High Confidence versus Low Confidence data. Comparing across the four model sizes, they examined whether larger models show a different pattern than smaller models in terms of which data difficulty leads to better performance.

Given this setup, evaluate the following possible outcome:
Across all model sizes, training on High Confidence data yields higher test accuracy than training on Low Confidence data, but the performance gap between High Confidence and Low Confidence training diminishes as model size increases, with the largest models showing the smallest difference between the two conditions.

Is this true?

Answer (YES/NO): NO